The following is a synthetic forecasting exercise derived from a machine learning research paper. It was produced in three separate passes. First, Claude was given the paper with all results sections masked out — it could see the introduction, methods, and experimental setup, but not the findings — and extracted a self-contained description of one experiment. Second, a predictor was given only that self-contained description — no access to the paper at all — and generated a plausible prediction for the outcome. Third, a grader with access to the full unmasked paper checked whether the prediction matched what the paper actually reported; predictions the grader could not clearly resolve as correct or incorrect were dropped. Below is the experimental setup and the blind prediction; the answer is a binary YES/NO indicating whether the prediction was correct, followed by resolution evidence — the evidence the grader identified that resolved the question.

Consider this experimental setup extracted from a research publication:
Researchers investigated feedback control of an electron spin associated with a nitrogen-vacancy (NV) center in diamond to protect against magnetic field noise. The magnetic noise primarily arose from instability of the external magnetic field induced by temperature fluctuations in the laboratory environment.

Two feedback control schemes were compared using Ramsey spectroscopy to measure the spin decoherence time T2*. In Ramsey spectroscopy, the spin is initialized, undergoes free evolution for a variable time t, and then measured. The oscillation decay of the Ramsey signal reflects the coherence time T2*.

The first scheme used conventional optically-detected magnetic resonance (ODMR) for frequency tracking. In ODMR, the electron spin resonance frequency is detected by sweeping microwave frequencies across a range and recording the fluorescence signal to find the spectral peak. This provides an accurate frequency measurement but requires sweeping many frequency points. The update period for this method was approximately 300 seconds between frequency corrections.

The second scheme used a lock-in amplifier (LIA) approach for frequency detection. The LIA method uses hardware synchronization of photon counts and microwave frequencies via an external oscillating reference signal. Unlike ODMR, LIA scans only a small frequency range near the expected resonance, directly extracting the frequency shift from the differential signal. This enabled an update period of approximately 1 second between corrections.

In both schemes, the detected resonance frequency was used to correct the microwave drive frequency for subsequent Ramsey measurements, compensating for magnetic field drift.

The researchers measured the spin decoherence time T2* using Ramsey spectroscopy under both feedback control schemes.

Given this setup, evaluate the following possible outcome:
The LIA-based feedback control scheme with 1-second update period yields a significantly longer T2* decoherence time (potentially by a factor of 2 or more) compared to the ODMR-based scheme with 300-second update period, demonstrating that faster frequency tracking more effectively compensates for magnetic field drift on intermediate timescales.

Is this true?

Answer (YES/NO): YES